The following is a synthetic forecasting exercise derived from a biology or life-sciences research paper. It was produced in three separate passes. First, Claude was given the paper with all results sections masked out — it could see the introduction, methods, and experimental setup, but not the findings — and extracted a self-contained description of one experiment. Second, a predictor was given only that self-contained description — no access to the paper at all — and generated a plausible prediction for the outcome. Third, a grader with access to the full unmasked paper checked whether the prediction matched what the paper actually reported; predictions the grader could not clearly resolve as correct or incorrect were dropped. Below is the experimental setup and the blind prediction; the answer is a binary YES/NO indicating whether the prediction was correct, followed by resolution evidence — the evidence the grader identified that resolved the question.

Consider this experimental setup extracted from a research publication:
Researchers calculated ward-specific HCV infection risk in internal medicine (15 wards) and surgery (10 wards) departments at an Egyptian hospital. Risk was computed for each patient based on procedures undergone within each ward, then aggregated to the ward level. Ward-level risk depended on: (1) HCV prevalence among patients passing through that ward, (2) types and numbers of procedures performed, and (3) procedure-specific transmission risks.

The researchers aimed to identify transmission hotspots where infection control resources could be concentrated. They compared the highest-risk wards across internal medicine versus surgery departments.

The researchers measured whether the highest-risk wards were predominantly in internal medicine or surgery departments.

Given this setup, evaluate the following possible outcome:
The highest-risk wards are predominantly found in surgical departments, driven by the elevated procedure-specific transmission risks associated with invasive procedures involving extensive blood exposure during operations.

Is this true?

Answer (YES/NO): NO